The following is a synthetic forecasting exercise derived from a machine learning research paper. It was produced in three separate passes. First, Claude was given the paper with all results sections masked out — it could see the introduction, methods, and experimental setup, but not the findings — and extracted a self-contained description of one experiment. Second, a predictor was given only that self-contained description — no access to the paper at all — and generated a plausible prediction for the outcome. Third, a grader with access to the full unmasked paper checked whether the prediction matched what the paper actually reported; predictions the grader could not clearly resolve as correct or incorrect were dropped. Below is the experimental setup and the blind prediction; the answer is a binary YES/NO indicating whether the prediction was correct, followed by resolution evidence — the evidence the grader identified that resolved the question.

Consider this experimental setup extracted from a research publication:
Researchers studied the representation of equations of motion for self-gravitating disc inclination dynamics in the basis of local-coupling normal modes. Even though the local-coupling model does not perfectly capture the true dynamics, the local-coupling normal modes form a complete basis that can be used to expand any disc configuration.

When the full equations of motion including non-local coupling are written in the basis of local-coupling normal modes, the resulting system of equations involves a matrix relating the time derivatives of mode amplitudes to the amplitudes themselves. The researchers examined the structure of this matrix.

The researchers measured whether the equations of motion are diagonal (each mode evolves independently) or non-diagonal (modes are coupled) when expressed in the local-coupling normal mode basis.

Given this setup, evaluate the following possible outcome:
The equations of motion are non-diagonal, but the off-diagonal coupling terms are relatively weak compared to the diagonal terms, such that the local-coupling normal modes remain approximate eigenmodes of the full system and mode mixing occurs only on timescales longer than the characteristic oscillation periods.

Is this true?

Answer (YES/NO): YES